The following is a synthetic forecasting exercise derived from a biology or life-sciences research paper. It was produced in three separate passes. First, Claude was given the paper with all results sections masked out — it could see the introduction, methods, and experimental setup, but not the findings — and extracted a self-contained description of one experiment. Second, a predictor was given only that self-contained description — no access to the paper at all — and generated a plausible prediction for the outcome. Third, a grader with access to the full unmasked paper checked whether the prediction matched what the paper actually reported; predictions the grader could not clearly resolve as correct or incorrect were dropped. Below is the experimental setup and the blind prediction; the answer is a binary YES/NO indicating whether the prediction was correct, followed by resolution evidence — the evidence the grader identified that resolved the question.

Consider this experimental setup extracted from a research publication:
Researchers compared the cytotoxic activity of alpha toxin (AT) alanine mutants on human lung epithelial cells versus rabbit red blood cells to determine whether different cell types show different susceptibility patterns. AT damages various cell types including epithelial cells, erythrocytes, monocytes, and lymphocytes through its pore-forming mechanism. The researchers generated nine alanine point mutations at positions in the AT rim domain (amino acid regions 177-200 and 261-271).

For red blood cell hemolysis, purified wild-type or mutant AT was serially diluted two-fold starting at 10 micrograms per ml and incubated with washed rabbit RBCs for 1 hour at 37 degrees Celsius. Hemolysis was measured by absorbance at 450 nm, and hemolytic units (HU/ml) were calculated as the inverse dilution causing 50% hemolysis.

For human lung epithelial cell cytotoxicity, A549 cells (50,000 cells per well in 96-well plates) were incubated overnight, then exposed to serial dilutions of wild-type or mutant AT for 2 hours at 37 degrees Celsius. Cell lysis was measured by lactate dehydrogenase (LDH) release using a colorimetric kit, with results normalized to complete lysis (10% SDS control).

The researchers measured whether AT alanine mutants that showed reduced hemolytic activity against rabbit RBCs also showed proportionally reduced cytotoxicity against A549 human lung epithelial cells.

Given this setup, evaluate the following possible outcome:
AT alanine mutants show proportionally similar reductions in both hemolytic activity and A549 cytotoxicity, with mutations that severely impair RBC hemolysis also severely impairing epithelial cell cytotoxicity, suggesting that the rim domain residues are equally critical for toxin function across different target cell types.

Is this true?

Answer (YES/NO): NO